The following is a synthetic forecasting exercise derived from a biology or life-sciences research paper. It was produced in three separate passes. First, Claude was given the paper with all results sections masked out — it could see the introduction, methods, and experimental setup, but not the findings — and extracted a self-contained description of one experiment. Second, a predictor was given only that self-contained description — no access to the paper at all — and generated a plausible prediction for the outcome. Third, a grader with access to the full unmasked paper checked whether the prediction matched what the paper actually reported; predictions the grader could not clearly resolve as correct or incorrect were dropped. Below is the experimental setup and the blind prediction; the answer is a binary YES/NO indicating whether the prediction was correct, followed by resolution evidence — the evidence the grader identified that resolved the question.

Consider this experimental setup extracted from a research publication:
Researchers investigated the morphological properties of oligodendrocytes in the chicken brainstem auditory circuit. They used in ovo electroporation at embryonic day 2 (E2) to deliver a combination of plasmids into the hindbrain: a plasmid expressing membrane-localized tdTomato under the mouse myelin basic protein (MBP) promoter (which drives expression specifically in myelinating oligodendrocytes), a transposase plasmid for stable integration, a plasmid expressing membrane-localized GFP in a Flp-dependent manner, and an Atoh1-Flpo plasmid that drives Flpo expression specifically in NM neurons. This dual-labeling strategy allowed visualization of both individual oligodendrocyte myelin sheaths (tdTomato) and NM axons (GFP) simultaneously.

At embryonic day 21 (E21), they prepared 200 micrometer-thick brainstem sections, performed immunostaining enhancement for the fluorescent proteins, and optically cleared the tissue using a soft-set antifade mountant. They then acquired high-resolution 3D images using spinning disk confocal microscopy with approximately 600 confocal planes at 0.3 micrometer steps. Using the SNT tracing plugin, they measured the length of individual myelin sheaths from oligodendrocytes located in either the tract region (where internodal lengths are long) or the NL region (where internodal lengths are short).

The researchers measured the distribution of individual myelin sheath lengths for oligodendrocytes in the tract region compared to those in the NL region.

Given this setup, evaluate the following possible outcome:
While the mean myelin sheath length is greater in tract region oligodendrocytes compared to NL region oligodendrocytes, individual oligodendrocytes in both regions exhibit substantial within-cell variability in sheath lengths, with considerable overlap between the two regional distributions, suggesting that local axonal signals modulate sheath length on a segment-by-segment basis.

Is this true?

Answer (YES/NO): NO